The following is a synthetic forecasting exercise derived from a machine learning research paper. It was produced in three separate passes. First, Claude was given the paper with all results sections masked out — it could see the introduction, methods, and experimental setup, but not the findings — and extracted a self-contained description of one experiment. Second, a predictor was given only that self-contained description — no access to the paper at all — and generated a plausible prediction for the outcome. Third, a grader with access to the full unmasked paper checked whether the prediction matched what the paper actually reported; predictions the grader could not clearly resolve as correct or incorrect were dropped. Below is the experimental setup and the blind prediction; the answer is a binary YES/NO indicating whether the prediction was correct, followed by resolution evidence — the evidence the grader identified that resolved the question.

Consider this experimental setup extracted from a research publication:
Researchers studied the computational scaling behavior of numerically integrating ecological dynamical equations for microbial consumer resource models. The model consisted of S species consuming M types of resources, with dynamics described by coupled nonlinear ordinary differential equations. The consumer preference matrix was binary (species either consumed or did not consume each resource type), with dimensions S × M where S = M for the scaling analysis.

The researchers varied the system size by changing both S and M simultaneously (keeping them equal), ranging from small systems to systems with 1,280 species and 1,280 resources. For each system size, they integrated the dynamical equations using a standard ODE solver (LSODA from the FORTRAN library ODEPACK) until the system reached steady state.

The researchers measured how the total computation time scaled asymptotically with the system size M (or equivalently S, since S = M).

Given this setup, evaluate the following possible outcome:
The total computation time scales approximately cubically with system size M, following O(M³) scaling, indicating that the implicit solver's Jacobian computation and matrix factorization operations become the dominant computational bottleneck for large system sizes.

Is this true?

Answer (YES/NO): NO